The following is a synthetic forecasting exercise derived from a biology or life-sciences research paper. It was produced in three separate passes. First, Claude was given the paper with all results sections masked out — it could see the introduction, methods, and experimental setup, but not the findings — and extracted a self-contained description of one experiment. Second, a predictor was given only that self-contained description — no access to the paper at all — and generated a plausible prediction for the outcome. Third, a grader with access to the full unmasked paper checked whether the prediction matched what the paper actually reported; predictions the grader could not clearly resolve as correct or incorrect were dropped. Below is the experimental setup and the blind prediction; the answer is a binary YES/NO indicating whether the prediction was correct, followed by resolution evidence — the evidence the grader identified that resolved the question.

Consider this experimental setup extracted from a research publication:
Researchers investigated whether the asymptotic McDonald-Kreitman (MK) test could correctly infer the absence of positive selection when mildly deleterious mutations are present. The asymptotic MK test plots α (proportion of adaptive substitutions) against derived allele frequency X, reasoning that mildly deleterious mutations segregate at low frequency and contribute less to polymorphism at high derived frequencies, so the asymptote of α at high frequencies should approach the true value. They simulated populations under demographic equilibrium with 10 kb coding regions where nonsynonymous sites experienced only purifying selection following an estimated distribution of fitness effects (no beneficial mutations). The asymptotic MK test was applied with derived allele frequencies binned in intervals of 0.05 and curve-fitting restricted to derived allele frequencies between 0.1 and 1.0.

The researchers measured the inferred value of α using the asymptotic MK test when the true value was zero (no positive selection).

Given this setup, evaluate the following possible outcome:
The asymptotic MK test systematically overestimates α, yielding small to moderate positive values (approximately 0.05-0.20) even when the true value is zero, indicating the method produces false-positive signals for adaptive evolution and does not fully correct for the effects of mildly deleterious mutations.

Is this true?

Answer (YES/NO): NO